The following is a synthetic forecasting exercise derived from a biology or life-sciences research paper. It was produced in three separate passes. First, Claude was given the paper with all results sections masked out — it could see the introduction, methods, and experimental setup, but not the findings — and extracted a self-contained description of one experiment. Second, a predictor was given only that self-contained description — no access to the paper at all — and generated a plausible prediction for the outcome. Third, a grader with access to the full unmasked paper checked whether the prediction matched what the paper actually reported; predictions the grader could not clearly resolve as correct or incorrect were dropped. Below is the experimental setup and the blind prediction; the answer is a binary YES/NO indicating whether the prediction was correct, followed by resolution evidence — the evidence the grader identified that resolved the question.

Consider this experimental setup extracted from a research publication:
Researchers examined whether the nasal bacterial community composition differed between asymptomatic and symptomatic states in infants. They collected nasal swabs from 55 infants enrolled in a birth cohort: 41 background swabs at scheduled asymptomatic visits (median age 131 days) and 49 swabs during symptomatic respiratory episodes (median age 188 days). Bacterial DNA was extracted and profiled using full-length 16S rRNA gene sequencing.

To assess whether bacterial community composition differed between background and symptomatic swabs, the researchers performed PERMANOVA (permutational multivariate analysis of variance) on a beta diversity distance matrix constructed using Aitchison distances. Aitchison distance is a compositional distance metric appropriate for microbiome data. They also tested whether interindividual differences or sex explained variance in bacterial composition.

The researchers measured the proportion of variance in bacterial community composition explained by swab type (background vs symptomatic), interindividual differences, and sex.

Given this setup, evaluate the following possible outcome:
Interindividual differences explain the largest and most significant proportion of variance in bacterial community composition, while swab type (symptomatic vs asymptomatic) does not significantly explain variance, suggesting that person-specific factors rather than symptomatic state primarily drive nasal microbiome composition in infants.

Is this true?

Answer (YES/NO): YES